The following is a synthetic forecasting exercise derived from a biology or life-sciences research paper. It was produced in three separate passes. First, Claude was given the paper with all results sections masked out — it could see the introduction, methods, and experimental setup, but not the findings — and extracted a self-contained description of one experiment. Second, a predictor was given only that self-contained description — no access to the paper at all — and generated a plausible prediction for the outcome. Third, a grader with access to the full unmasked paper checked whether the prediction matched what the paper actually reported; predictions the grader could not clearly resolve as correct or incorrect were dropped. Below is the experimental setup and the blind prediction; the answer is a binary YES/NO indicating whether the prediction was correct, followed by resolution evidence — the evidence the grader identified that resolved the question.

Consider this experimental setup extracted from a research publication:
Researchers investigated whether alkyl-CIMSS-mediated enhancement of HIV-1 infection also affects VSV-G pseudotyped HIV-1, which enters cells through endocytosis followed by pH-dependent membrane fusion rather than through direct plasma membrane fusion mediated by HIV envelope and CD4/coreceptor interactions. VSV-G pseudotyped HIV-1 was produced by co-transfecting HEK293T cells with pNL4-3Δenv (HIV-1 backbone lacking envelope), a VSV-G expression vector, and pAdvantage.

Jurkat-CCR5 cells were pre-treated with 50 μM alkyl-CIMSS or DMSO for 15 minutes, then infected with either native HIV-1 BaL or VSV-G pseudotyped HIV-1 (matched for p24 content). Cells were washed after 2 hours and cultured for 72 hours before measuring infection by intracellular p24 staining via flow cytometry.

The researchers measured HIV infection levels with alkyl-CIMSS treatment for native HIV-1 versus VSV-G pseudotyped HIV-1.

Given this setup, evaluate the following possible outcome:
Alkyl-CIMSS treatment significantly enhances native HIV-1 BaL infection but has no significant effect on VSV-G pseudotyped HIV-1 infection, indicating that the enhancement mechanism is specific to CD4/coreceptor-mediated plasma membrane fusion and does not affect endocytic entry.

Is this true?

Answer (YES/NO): NO